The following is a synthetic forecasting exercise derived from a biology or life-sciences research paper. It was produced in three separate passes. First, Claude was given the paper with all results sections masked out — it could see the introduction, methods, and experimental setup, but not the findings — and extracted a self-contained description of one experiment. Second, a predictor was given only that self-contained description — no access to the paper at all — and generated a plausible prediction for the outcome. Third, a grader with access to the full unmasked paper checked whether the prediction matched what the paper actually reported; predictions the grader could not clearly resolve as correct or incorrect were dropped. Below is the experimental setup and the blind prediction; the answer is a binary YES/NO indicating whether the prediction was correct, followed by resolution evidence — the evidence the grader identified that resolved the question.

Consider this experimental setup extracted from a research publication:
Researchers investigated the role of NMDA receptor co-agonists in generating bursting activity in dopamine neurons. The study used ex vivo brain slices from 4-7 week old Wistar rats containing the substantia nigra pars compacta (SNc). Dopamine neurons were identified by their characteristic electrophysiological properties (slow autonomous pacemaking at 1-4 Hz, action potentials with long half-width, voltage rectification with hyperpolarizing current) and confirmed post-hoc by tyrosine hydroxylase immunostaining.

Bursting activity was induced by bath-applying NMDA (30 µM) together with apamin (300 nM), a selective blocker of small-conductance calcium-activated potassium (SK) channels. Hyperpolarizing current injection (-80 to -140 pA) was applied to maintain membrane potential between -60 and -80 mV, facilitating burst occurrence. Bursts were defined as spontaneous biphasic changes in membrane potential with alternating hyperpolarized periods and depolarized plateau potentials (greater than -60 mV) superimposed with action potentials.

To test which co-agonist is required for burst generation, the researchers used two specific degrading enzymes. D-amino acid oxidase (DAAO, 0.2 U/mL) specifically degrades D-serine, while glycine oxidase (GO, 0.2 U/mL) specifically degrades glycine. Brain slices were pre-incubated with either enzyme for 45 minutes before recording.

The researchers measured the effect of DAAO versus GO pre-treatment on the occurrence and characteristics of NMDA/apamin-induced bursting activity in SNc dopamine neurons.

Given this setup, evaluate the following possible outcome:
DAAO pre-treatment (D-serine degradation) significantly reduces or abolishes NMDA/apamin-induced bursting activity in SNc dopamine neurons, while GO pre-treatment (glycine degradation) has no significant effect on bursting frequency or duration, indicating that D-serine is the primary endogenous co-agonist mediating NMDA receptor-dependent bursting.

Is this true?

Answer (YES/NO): NO